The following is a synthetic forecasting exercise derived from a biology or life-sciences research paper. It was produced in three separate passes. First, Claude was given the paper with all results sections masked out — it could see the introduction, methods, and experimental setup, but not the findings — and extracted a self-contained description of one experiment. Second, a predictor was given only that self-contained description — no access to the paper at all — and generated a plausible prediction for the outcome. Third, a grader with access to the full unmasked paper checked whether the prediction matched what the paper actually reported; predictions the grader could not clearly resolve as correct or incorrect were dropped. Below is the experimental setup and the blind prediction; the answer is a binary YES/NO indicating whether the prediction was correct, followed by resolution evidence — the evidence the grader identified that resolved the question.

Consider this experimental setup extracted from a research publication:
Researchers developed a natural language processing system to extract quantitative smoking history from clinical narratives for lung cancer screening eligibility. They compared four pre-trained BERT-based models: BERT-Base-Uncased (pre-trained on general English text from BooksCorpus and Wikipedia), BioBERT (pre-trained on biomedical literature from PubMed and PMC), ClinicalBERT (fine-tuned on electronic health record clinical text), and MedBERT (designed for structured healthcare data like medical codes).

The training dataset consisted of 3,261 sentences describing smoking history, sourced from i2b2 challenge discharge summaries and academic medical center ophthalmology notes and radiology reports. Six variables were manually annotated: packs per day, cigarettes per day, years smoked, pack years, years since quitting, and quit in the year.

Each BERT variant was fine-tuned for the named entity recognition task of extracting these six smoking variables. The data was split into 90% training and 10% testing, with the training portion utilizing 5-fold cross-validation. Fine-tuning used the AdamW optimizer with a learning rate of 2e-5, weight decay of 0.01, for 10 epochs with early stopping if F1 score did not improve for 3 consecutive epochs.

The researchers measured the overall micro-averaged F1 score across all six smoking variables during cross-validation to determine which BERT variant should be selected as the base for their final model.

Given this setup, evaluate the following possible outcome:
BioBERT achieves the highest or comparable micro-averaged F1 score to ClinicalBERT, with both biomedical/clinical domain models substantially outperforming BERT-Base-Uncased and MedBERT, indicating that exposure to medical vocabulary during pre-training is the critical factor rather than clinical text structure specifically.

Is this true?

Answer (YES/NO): NO